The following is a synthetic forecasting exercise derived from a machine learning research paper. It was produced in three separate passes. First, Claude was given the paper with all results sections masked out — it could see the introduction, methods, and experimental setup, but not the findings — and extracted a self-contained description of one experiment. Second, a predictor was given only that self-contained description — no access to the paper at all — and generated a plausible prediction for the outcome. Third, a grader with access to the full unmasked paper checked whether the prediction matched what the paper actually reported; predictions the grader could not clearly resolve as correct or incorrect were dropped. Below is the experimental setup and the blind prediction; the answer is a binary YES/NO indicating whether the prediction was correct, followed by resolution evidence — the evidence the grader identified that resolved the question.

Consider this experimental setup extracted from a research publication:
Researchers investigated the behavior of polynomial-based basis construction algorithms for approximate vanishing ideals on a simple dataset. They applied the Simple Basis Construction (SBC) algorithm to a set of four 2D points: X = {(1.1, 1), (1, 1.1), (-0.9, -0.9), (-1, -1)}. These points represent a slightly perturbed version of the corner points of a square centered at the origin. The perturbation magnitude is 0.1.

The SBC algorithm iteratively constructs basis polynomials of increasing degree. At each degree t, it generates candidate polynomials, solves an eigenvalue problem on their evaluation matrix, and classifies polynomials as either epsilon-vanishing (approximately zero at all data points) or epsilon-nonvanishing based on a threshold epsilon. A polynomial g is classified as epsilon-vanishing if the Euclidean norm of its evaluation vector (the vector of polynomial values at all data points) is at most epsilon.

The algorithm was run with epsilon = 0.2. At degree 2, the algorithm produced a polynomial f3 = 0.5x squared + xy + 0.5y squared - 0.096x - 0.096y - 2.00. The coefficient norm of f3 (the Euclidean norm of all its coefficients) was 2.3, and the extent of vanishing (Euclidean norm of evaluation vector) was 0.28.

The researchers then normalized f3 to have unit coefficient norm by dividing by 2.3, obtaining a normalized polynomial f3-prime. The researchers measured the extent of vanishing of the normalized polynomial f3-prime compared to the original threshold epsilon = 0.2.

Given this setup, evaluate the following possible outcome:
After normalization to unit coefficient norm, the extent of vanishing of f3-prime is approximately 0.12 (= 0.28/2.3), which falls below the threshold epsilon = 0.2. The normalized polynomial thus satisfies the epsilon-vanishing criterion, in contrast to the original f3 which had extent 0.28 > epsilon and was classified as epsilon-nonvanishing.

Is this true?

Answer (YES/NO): YES